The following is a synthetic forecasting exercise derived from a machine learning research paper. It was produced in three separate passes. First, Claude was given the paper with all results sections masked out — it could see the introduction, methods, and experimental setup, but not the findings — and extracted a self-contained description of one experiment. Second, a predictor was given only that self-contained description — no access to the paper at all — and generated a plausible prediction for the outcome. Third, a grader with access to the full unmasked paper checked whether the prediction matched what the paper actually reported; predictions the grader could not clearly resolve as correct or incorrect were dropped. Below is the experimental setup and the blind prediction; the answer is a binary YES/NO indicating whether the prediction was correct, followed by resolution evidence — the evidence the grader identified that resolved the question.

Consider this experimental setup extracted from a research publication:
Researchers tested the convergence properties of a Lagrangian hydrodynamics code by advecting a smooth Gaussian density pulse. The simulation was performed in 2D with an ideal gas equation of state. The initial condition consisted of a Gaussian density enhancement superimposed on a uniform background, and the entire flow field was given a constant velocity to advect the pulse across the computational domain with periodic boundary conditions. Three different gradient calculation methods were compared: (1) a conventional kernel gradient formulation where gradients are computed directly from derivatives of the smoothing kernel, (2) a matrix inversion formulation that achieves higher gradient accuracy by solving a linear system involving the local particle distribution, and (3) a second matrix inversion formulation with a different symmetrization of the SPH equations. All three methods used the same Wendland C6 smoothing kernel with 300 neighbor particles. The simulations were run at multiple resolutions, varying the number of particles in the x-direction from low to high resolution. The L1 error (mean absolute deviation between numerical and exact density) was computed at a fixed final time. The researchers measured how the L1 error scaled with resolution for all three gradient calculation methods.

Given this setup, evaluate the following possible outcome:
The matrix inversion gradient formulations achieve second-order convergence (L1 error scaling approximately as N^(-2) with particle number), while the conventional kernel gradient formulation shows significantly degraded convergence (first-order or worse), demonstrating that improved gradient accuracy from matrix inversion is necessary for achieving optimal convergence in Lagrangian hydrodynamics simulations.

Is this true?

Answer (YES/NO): NO